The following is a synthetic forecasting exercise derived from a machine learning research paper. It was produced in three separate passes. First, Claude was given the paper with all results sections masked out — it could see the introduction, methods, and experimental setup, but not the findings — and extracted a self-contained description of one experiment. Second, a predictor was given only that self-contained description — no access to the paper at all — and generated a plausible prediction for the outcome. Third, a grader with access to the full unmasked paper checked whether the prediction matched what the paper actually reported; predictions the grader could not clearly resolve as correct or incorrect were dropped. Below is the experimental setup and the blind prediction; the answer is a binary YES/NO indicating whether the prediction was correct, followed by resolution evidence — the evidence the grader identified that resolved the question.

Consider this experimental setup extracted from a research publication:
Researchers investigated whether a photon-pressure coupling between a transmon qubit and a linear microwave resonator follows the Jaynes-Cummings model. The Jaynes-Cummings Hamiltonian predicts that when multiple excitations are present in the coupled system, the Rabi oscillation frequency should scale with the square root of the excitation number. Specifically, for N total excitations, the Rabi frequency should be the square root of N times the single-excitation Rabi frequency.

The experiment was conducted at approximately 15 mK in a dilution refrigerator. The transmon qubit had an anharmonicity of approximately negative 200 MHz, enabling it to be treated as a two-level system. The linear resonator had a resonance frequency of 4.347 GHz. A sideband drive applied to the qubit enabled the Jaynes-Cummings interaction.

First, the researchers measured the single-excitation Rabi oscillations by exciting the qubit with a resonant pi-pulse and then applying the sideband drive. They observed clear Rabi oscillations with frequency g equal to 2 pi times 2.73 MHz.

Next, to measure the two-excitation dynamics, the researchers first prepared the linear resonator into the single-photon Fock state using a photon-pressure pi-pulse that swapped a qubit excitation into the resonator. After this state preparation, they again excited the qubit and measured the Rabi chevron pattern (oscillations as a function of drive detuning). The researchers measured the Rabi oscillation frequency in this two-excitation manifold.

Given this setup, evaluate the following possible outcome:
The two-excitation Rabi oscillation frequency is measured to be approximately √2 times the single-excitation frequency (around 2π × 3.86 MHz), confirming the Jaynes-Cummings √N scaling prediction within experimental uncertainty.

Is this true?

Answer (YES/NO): YES